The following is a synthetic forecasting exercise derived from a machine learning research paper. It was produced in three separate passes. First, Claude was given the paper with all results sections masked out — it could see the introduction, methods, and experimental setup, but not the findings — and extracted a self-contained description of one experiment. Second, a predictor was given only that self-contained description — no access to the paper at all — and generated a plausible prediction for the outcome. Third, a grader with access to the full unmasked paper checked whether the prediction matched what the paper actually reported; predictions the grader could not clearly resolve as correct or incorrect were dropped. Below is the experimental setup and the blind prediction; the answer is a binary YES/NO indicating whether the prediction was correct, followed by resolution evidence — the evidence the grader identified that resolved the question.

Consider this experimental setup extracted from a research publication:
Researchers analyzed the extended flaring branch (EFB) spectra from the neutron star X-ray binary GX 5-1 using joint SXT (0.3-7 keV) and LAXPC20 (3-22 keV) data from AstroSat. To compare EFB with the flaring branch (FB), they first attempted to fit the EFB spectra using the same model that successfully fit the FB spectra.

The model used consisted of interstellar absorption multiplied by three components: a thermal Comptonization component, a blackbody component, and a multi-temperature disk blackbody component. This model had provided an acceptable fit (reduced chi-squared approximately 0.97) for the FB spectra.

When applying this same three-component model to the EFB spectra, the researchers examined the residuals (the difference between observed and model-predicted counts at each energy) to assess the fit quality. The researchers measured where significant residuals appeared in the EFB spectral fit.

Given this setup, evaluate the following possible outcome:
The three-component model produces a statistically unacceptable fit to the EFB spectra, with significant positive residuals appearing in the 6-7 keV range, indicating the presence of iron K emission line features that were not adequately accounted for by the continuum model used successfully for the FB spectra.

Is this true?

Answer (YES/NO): NO